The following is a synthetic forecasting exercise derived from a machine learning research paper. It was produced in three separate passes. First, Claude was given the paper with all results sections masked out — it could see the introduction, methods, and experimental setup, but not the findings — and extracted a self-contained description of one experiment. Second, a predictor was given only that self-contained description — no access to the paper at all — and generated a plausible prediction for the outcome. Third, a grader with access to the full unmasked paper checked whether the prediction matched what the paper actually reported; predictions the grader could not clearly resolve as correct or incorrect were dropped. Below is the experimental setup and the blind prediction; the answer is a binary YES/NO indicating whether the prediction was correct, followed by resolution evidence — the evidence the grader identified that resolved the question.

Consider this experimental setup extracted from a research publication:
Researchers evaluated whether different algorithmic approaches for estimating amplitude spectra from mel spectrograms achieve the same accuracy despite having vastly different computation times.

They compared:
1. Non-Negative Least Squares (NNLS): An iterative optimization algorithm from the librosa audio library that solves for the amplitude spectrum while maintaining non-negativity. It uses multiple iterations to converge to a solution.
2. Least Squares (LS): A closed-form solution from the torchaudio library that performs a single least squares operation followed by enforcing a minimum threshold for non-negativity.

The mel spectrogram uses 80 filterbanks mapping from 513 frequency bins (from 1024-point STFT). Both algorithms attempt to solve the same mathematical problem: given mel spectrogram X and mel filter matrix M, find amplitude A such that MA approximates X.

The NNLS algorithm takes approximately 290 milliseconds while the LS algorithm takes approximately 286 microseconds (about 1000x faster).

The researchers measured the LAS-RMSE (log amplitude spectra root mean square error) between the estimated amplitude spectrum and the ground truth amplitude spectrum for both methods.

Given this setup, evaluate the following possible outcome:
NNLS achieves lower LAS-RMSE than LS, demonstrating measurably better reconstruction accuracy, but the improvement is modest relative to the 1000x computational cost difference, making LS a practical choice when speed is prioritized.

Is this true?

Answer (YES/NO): NO